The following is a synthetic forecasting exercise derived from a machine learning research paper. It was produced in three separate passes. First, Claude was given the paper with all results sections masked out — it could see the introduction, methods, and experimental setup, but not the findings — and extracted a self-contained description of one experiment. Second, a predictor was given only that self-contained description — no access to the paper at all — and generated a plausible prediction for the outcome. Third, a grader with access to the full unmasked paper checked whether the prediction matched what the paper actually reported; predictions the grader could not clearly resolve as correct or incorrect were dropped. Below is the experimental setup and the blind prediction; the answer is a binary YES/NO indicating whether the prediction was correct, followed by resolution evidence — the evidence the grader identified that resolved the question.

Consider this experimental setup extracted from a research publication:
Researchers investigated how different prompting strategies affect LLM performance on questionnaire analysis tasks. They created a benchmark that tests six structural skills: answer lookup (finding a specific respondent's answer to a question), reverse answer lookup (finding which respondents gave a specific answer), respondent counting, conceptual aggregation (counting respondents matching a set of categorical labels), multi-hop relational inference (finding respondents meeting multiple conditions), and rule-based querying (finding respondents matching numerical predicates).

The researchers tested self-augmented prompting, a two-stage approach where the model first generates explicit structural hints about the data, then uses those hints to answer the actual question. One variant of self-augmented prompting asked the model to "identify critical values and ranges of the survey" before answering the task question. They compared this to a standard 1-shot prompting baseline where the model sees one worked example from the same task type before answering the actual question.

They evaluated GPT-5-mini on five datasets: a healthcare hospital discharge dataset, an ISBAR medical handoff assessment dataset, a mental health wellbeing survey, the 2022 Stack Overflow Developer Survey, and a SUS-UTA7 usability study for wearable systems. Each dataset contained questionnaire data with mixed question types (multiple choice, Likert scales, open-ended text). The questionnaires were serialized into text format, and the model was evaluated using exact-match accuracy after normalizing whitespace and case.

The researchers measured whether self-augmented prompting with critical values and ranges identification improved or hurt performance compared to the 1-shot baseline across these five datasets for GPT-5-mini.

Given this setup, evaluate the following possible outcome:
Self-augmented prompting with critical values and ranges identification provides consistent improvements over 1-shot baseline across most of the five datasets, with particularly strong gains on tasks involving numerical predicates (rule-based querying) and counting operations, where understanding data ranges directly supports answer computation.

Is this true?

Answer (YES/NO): NO